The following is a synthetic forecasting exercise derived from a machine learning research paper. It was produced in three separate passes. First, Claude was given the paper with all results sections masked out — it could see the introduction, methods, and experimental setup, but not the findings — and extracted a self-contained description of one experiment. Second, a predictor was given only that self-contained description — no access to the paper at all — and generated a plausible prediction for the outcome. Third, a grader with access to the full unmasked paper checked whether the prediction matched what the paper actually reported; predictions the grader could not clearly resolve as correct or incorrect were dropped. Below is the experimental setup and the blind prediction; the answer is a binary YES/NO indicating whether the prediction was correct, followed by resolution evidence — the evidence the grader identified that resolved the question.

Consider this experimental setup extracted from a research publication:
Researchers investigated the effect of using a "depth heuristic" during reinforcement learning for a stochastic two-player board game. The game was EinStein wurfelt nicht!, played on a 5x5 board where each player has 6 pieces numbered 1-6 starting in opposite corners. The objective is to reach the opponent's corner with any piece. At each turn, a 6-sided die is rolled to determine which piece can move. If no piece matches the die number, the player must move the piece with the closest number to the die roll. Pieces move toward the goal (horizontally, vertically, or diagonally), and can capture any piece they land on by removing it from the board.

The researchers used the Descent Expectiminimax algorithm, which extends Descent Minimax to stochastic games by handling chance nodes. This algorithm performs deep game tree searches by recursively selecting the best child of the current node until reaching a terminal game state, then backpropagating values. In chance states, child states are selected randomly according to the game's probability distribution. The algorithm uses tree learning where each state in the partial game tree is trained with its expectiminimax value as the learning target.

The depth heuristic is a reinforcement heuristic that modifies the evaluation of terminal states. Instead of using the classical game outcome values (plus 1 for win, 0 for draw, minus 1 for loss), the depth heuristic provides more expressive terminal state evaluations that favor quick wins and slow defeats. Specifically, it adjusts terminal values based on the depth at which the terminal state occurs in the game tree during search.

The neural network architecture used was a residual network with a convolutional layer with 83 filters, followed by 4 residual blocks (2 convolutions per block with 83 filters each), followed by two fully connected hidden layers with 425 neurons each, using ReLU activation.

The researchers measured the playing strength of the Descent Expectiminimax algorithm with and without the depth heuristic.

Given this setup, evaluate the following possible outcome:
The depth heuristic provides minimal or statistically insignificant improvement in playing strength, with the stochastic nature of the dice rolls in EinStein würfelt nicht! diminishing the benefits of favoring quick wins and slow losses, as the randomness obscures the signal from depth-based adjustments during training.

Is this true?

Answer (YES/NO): NO